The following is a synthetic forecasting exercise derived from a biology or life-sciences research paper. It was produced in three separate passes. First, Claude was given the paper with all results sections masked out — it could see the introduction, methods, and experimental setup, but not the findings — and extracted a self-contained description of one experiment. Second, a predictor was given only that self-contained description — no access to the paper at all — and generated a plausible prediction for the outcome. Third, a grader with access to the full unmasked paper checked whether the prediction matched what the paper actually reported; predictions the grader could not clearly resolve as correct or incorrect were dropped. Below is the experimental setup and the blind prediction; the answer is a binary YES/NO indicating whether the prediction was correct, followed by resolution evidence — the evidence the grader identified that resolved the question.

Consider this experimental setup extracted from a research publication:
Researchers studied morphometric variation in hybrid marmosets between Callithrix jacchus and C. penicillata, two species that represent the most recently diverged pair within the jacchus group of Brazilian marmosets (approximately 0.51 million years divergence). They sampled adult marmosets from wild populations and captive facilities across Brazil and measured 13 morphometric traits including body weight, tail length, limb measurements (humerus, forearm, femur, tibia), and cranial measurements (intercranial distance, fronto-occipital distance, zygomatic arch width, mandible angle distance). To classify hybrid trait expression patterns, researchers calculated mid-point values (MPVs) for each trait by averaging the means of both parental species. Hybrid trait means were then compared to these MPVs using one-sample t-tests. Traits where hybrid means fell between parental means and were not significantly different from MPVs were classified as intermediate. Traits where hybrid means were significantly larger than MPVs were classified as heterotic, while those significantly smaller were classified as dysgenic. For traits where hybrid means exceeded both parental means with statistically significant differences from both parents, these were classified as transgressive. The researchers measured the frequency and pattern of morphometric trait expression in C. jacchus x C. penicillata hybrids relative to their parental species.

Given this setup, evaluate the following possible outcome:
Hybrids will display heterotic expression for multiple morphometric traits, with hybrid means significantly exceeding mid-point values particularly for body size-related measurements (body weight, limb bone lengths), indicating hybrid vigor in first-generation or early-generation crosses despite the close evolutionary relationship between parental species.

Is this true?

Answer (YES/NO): NO